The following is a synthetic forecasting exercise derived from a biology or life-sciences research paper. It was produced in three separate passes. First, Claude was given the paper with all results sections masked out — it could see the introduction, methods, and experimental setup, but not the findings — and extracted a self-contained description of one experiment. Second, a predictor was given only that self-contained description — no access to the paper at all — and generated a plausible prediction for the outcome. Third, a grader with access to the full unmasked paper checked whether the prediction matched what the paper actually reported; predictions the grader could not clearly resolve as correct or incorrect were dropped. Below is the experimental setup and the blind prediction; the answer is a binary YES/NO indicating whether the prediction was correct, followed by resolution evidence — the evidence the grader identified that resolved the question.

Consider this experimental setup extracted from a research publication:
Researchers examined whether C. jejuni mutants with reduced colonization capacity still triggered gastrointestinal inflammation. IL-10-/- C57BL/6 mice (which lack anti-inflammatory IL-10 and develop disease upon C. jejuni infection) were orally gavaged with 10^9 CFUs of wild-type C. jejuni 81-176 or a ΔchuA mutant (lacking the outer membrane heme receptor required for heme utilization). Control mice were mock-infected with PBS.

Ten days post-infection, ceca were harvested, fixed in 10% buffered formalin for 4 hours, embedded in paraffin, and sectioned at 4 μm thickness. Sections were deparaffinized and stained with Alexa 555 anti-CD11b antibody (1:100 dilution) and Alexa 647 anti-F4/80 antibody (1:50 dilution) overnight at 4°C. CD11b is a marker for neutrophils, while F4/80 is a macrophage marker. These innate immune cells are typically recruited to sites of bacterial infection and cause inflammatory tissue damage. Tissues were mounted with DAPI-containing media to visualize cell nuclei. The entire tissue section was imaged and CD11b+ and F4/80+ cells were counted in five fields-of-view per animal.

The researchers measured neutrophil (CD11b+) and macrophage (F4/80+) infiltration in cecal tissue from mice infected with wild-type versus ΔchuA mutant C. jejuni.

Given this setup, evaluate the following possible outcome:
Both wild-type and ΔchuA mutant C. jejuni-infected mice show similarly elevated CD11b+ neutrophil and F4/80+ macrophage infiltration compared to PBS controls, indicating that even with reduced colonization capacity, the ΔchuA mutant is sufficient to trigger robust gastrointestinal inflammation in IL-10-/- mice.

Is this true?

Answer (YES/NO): NO